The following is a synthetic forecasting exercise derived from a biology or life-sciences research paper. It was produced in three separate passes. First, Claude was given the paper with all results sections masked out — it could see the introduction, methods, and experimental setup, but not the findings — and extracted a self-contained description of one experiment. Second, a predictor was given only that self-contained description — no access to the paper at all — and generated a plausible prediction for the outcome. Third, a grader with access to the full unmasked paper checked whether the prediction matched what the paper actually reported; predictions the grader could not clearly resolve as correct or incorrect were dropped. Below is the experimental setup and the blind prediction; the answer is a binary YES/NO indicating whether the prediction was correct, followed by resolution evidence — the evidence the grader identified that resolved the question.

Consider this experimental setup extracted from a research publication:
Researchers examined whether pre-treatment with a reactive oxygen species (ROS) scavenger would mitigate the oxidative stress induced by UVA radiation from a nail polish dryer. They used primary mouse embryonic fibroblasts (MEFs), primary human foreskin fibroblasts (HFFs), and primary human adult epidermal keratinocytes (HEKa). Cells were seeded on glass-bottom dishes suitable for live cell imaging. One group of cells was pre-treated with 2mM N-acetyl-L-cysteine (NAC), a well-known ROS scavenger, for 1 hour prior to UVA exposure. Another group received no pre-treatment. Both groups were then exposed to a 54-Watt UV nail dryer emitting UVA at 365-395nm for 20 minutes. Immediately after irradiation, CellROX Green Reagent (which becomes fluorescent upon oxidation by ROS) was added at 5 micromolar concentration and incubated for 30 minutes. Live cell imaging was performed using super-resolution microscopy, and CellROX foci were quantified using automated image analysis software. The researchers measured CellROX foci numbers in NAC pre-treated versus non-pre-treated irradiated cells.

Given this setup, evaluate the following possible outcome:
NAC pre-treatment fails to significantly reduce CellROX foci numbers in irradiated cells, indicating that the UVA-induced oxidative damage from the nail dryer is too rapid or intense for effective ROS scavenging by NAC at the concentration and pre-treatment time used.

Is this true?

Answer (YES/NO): NO